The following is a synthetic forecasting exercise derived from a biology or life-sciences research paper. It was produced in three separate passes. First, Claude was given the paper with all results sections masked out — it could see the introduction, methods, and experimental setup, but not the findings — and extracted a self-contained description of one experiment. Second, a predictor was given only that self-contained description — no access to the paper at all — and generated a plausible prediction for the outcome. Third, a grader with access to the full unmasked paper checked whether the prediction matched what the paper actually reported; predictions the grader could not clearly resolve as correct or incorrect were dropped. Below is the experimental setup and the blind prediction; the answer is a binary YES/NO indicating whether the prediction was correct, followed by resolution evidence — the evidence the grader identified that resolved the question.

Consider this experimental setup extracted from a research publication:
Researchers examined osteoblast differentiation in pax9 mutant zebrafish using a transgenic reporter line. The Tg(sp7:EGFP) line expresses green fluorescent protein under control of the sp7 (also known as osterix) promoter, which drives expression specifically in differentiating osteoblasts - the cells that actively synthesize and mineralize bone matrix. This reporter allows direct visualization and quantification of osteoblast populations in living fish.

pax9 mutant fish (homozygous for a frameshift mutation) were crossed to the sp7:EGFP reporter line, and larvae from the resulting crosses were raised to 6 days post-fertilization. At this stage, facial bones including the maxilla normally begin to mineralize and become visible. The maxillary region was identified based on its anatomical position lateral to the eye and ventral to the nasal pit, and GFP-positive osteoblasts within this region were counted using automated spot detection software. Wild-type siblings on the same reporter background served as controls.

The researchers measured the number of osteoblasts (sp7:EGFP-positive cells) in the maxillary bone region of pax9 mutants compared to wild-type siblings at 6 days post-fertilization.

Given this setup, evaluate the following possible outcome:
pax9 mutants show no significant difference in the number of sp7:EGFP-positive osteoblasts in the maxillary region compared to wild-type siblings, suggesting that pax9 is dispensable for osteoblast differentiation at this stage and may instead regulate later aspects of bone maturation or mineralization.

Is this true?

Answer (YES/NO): NO